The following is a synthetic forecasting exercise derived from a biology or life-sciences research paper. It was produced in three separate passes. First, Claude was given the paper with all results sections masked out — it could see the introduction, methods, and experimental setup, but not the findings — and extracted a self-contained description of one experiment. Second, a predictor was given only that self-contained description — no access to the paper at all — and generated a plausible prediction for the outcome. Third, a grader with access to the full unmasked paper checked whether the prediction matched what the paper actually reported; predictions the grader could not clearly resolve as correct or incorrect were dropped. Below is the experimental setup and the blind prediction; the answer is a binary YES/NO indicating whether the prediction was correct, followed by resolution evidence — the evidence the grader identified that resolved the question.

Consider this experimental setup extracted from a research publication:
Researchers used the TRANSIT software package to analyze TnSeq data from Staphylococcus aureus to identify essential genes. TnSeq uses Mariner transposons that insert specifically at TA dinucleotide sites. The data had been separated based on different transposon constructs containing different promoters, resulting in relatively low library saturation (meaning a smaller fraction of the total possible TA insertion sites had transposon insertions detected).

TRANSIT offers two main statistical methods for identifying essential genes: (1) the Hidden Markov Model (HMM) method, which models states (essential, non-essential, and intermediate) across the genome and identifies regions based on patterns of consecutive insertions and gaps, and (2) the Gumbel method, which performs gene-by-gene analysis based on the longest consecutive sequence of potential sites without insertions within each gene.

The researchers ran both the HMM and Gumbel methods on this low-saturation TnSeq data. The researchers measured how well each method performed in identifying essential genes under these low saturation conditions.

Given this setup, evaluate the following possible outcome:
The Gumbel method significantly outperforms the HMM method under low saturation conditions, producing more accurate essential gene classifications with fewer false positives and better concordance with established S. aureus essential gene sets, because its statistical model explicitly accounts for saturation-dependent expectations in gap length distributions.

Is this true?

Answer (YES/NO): NO